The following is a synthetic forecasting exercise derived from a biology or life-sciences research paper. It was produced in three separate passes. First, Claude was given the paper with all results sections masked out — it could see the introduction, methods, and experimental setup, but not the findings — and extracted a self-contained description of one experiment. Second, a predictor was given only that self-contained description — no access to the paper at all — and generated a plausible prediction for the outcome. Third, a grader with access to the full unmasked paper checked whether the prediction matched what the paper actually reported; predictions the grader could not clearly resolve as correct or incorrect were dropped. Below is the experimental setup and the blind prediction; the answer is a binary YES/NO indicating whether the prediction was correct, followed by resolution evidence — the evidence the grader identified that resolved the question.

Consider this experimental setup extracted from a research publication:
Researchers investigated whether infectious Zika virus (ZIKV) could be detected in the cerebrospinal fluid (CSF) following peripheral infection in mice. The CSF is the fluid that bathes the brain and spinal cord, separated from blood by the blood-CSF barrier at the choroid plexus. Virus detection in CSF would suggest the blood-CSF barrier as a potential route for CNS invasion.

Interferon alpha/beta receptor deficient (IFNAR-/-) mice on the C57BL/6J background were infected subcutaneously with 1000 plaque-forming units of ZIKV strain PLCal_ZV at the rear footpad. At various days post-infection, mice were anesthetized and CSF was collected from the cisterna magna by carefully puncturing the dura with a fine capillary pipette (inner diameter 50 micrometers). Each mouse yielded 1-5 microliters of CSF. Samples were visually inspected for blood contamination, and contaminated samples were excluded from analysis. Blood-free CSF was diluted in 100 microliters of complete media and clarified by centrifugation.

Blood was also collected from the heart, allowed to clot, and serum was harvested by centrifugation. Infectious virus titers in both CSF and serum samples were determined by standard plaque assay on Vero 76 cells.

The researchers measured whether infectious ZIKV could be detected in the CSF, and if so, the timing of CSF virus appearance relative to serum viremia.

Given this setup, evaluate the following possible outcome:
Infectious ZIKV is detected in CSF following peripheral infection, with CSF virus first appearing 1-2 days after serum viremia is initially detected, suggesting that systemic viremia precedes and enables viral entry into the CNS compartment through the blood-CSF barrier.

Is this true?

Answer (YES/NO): YES